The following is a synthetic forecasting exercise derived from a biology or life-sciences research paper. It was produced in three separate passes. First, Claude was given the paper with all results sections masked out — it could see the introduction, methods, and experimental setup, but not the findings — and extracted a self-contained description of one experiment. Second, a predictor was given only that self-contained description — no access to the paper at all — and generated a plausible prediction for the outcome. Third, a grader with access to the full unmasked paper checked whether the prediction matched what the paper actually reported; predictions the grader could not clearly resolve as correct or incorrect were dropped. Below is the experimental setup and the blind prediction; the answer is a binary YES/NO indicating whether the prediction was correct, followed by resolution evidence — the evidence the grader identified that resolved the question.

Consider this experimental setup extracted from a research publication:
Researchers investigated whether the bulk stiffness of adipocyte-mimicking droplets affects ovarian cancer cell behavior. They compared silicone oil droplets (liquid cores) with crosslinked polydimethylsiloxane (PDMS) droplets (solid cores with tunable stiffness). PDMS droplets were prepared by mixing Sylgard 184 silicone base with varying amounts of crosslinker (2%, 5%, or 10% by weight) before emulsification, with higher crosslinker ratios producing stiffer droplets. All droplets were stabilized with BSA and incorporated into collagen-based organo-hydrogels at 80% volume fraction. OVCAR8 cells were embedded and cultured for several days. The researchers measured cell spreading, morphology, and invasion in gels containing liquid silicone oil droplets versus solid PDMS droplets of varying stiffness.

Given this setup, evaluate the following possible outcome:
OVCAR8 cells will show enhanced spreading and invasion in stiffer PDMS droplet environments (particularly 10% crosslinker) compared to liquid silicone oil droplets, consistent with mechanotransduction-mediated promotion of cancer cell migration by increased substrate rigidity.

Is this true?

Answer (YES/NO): NO